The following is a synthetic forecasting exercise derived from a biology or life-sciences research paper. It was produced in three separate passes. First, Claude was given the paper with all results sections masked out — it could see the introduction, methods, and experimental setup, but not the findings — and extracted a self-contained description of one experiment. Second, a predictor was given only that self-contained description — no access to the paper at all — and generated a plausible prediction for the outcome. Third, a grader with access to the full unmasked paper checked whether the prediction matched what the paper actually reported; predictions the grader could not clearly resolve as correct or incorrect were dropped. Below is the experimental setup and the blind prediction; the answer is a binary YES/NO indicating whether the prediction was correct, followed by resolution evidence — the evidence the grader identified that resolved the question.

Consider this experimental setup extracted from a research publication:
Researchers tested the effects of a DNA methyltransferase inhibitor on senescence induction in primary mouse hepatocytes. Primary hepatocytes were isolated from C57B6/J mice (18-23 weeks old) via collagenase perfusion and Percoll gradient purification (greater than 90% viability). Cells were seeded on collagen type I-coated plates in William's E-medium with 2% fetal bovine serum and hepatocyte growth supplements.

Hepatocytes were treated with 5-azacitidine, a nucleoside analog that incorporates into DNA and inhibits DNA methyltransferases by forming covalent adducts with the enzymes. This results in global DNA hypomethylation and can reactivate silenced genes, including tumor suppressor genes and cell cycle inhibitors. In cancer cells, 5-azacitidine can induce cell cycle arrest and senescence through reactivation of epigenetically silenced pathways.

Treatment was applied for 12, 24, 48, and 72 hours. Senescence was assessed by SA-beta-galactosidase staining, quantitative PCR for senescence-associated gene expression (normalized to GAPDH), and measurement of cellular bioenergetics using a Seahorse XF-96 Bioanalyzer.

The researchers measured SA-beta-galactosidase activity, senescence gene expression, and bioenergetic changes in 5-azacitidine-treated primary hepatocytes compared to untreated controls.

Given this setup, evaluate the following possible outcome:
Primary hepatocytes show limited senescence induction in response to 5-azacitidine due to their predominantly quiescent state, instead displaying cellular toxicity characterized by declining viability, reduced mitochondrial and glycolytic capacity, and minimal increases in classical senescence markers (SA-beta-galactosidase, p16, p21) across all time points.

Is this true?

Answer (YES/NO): NO